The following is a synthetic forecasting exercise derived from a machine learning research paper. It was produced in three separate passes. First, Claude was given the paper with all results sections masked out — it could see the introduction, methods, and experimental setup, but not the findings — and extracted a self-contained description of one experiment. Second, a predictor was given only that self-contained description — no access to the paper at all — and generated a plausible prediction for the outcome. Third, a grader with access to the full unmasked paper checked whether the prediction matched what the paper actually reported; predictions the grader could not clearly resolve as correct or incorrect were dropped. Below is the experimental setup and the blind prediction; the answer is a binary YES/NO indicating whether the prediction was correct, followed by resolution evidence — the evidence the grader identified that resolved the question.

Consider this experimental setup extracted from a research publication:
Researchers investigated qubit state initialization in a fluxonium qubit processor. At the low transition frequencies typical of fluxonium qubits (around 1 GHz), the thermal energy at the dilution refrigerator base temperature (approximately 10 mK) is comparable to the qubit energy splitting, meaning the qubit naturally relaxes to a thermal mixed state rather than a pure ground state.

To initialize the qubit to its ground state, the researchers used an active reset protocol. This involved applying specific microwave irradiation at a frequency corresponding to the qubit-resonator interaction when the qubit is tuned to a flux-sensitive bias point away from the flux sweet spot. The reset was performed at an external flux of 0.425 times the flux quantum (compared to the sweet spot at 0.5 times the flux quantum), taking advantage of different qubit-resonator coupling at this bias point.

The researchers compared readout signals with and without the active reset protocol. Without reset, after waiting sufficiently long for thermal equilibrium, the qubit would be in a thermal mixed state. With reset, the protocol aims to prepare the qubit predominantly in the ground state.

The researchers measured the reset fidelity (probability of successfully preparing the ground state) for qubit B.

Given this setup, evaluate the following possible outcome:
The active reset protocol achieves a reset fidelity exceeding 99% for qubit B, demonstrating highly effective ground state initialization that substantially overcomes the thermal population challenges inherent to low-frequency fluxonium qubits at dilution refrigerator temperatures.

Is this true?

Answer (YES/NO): NO